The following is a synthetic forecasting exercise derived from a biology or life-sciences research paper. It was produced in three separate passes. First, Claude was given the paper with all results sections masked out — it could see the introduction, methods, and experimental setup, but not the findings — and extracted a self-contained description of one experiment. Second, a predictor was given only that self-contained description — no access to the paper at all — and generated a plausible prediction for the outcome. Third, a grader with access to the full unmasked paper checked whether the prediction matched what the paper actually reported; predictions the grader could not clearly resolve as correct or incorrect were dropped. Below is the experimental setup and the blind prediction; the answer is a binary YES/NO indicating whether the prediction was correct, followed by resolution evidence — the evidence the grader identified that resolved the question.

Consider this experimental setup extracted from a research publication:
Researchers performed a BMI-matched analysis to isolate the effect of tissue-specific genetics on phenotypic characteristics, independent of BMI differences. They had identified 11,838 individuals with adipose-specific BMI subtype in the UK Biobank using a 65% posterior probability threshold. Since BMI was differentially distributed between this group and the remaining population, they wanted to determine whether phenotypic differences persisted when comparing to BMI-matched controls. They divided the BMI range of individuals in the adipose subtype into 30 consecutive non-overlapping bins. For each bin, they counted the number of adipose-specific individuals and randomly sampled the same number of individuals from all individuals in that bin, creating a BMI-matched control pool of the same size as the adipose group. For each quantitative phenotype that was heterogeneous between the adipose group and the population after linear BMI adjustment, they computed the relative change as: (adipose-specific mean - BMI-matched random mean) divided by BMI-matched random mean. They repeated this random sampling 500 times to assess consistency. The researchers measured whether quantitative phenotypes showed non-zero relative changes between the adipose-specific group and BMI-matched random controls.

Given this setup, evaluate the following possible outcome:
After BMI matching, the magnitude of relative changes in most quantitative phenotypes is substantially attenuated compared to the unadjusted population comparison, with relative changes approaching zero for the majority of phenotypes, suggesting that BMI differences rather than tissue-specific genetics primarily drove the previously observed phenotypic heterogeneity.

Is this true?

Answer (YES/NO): NO